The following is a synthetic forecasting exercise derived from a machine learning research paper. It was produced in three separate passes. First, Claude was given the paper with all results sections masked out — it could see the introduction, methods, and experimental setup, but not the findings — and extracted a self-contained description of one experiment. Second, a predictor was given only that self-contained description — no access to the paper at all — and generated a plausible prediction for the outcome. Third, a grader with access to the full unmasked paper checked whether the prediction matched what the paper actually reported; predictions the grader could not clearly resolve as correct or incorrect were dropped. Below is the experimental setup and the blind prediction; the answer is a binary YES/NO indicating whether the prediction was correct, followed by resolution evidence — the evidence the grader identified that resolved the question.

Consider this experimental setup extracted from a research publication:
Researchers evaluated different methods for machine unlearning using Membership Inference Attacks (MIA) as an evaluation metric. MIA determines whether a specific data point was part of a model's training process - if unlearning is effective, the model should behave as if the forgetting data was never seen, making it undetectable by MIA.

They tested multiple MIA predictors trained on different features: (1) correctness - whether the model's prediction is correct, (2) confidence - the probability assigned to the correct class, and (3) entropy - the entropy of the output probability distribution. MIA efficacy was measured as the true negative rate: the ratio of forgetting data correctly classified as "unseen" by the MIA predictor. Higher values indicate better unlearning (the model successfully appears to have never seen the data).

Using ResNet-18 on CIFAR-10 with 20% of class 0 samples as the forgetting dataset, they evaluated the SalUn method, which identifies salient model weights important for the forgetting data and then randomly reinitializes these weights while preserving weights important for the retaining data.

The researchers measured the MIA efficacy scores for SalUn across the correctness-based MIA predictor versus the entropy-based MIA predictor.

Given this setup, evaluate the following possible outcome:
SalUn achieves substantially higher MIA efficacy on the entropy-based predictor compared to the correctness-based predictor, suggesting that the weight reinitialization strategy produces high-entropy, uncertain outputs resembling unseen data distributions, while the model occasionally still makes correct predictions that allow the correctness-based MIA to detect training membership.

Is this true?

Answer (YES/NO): YES